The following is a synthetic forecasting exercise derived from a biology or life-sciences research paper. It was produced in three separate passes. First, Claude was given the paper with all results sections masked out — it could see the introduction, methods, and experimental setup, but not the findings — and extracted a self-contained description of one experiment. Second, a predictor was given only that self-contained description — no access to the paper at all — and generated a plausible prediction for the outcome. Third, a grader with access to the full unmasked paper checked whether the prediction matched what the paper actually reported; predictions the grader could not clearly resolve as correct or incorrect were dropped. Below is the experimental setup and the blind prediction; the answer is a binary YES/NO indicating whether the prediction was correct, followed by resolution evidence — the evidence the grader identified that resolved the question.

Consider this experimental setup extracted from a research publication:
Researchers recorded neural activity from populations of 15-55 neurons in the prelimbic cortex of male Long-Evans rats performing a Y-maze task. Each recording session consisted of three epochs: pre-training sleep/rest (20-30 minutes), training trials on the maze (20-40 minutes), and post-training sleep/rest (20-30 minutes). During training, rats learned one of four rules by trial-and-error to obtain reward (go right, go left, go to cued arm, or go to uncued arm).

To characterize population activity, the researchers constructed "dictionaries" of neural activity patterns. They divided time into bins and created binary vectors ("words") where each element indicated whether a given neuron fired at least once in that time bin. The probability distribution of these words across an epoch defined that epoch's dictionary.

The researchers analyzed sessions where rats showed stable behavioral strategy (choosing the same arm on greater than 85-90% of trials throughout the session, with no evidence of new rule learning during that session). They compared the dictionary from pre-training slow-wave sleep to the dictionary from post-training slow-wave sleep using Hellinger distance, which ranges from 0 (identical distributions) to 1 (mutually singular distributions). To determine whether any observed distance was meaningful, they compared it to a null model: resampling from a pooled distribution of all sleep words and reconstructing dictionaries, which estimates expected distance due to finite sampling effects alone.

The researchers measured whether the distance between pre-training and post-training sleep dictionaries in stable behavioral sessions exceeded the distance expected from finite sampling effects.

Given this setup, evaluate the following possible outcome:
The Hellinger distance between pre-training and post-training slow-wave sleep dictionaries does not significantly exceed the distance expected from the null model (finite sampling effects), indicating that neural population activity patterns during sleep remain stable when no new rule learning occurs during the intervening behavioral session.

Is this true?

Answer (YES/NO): NO